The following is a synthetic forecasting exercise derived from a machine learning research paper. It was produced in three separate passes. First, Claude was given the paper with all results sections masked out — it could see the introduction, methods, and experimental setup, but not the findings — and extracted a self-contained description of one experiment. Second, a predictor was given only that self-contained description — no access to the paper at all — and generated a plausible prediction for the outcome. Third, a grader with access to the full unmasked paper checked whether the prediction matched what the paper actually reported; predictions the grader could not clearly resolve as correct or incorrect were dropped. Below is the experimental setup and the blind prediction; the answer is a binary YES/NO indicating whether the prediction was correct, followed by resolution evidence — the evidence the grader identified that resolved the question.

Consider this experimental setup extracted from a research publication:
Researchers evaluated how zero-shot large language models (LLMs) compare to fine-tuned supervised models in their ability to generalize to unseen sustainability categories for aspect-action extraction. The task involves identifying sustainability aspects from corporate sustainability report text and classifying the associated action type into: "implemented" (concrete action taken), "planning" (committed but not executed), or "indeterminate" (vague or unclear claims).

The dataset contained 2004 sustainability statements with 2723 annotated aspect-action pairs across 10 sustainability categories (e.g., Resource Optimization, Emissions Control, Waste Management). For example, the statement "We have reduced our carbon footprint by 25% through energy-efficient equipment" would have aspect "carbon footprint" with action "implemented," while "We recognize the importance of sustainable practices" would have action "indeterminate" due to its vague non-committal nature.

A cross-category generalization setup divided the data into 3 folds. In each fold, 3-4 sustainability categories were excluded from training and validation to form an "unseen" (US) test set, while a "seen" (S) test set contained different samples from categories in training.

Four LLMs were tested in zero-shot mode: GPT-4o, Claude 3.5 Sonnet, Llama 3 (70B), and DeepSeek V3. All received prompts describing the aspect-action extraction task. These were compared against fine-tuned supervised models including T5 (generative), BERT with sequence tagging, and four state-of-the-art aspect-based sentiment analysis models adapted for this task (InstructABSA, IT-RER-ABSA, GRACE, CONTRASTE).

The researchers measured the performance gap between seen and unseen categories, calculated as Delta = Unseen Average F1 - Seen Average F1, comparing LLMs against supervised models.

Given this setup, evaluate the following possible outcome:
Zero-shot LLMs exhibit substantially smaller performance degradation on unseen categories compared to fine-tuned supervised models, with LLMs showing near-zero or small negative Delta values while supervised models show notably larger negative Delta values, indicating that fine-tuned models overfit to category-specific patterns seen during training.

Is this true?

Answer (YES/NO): YES